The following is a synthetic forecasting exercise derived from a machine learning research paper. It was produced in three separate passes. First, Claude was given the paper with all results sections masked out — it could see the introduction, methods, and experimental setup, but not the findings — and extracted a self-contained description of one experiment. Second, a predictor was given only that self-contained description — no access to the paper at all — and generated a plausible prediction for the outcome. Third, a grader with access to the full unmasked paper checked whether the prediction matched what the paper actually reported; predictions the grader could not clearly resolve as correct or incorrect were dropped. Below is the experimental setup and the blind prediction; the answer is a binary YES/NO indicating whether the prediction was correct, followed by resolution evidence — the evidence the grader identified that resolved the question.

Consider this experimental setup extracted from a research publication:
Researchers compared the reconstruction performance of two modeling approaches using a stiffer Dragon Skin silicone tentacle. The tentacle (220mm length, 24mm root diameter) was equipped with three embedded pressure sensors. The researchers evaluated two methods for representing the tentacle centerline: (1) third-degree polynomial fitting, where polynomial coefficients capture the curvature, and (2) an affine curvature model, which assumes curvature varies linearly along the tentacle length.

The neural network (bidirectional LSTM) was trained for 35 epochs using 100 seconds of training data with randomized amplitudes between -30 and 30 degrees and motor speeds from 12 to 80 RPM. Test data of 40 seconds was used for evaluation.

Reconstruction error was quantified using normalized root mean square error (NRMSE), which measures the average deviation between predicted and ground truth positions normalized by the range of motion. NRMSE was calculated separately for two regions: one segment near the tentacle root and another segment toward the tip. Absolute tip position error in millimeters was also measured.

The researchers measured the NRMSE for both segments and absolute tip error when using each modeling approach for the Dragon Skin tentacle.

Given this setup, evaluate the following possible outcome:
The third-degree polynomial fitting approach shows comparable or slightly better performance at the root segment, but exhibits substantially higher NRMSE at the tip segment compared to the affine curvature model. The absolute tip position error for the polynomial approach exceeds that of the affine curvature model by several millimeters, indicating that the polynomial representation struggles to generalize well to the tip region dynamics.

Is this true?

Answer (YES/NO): NO